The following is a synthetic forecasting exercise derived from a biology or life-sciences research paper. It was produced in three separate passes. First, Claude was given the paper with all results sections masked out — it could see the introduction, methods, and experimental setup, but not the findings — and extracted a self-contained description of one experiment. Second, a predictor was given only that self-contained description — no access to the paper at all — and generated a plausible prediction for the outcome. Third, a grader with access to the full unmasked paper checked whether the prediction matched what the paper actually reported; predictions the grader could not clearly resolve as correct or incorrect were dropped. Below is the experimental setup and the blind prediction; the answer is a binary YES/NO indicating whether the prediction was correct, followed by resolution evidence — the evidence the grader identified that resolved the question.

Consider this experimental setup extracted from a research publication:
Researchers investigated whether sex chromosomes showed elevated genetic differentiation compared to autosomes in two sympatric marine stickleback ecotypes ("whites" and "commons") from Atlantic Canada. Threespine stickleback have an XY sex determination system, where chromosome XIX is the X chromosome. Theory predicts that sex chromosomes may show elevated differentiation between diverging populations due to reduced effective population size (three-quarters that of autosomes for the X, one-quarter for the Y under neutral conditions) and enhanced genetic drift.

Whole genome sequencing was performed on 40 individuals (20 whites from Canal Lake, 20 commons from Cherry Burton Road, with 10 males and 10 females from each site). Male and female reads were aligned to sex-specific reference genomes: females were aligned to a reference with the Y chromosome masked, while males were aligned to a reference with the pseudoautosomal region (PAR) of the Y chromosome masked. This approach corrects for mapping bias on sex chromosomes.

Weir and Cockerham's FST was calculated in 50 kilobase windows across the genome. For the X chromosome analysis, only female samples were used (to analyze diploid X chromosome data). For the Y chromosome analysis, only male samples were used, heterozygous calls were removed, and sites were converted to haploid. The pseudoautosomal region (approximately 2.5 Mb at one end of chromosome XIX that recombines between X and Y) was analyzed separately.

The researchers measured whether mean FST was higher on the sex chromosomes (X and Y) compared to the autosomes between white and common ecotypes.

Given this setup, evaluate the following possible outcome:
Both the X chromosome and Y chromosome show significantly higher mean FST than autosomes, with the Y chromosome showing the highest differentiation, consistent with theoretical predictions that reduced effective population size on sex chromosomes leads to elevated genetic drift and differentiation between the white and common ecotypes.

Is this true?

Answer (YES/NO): NO